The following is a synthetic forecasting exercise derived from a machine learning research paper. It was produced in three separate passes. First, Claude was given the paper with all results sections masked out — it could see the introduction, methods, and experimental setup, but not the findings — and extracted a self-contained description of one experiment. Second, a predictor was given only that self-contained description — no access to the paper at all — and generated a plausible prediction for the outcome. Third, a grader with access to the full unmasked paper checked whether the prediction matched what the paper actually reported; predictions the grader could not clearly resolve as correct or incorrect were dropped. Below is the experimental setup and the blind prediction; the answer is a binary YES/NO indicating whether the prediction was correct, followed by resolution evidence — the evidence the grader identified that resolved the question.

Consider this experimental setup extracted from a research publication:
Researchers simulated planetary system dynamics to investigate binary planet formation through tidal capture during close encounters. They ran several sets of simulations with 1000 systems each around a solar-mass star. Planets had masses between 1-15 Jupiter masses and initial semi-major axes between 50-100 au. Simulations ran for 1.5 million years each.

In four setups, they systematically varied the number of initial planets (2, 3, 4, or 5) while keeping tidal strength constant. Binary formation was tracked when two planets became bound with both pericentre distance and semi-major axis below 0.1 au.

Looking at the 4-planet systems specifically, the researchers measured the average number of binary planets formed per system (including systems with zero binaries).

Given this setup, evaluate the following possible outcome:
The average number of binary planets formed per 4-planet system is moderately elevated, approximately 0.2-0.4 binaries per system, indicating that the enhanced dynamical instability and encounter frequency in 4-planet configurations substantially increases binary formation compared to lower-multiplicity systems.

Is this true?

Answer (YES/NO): NO